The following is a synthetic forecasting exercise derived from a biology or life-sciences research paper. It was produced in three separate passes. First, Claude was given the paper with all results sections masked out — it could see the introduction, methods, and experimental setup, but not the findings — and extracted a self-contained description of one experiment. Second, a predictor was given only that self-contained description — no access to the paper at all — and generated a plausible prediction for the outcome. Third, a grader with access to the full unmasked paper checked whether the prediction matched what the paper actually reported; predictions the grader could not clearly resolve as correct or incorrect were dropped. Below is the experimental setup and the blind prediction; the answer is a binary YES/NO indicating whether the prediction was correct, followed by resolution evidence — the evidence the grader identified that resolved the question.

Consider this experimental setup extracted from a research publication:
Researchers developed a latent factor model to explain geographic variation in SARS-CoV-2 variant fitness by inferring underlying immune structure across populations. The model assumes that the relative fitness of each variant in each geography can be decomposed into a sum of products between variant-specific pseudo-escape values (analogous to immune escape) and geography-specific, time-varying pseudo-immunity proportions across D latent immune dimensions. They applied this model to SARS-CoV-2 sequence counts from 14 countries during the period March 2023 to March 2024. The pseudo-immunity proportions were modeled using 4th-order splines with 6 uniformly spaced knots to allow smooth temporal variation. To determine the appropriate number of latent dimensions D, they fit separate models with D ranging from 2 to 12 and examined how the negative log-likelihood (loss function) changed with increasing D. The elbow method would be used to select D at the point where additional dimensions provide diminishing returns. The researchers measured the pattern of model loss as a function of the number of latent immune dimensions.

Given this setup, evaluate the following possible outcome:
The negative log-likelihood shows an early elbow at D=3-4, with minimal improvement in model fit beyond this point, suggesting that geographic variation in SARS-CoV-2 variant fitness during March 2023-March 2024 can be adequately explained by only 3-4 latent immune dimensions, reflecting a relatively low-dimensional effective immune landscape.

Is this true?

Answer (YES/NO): NO